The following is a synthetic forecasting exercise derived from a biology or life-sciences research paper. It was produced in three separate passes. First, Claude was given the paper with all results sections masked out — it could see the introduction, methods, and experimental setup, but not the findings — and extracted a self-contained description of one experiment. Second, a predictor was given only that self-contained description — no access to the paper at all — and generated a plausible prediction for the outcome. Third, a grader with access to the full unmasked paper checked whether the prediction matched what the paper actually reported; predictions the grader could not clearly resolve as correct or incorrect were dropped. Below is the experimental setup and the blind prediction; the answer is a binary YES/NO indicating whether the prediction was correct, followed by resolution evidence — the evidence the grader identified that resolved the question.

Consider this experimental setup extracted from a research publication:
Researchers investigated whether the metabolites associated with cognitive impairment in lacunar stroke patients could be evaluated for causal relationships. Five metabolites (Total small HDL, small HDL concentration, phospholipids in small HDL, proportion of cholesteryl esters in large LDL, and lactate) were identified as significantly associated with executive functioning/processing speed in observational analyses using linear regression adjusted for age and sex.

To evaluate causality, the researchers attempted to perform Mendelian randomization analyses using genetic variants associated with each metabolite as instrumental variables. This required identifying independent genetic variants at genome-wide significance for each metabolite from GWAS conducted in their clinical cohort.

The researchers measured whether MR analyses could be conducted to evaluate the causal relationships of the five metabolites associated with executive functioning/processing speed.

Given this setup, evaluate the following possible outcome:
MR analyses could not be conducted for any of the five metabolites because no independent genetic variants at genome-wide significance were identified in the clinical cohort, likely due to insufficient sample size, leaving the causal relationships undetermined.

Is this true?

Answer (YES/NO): YES